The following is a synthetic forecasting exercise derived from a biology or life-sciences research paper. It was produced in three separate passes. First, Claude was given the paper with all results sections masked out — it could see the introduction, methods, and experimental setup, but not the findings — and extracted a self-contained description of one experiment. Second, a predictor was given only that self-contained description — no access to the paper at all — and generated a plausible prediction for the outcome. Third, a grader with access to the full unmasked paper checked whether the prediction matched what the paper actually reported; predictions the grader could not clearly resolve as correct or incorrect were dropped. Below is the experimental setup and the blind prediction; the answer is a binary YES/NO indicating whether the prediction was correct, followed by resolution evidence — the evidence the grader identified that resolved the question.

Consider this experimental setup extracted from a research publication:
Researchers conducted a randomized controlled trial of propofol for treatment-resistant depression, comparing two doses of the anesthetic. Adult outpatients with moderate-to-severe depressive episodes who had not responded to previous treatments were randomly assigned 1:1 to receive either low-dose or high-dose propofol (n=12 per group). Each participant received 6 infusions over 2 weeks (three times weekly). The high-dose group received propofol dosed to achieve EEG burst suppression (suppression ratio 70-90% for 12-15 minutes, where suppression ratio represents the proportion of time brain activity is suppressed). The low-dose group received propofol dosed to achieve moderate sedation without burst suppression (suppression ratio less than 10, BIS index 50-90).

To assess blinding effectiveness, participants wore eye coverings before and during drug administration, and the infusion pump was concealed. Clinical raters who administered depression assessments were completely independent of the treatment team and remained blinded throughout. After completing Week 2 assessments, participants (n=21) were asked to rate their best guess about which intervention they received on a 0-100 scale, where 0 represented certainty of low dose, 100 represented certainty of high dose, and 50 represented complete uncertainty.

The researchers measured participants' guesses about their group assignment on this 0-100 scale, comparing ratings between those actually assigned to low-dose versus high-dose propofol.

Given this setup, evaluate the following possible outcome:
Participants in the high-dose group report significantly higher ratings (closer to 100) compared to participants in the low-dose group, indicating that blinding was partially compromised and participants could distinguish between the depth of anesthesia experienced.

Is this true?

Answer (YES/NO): NO